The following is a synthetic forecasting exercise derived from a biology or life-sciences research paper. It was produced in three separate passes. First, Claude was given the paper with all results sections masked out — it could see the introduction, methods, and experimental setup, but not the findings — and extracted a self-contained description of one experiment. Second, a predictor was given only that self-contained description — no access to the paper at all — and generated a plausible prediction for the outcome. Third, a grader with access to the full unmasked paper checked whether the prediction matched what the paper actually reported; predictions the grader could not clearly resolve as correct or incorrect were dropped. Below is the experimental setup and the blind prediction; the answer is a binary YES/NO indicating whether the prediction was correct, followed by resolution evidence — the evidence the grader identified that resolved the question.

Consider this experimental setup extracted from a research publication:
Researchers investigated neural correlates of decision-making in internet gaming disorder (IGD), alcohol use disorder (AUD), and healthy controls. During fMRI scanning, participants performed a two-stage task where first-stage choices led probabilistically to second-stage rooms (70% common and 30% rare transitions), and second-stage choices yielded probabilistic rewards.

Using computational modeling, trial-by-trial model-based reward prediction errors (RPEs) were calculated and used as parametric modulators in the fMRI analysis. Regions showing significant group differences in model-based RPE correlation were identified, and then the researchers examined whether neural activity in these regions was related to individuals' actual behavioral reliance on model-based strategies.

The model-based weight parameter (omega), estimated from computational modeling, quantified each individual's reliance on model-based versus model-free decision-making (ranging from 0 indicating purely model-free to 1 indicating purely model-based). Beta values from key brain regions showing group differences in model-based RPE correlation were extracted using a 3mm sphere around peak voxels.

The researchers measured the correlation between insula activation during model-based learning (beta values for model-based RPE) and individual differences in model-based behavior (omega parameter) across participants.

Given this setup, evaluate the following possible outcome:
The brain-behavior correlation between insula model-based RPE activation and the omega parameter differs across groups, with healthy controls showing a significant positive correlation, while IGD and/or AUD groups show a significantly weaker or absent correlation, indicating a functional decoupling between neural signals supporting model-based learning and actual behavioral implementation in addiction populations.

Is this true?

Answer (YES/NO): NO